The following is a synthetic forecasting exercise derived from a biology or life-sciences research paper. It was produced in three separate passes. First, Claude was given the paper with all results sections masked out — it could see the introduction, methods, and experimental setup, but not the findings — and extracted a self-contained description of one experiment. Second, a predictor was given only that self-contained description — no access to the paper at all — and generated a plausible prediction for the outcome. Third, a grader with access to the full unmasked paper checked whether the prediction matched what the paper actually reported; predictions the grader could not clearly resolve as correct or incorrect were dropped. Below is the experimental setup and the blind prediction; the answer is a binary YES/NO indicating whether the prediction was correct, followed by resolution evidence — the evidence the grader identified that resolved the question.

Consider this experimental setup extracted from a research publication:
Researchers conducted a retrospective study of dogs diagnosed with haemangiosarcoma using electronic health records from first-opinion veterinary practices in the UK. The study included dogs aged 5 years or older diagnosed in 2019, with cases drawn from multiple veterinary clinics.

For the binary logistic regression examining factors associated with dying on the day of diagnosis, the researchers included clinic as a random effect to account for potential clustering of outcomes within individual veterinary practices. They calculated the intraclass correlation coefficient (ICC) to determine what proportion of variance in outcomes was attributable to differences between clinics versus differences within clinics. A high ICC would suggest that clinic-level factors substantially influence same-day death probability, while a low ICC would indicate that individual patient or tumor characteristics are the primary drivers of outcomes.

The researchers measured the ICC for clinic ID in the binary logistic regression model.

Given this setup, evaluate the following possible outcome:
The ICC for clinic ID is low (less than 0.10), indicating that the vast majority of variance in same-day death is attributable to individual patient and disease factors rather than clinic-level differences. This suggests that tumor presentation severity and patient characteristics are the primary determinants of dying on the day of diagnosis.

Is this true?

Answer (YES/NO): NO